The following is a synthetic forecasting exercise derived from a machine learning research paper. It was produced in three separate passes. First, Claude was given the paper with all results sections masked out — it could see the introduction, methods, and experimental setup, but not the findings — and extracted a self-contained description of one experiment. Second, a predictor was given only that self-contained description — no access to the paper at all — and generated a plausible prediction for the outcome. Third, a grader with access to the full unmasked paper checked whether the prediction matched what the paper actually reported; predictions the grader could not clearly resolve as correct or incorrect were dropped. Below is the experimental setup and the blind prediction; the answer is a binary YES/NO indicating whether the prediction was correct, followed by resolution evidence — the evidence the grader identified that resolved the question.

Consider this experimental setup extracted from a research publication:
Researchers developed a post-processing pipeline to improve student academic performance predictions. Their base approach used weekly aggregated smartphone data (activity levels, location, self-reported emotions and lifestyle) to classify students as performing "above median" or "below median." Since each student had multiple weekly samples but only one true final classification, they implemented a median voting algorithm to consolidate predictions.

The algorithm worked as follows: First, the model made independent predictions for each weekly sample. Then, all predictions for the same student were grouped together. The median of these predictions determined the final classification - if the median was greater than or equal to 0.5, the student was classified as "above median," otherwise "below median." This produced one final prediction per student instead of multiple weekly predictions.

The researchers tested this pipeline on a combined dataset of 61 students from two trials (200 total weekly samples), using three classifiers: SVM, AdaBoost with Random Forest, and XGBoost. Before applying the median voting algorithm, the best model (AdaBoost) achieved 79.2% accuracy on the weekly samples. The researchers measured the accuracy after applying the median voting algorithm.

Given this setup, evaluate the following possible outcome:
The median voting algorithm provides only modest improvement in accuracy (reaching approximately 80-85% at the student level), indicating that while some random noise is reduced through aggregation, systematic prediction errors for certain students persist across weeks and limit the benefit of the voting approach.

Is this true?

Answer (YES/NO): NO